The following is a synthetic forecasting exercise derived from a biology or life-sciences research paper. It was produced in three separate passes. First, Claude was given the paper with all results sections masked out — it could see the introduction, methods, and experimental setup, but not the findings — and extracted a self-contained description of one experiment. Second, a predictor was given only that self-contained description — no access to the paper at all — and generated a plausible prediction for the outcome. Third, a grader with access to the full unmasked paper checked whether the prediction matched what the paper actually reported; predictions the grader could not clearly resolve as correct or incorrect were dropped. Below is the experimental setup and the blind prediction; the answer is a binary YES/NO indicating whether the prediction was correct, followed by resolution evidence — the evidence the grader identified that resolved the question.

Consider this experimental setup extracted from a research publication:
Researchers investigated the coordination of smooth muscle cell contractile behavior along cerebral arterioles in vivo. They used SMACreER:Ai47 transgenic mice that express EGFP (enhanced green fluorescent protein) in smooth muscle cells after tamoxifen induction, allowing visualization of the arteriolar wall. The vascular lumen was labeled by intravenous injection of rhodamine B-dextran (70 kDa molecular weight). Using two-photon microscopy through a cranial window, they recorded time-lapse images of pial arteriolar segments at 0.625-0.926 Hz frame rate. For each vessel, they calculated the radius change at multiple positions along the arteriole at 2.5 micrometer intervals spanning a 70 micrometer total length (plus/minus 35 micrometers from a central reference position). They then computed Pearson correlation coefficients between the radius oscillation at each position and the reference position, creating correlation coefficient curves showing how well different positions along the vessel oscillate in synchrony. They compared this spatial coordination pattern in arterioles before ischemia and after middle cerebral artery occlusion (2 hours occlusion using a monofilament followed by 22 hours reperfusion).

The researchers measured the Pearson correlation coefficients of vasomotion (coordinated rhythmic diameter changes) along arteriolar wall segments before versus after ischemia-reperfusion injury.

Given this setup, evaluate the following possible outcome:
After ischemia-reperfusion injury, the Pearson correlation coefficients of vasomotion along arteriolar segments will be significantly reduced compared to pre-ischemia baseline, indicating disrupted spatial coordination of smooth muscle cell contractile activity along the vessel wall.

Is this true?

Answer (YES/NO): YES